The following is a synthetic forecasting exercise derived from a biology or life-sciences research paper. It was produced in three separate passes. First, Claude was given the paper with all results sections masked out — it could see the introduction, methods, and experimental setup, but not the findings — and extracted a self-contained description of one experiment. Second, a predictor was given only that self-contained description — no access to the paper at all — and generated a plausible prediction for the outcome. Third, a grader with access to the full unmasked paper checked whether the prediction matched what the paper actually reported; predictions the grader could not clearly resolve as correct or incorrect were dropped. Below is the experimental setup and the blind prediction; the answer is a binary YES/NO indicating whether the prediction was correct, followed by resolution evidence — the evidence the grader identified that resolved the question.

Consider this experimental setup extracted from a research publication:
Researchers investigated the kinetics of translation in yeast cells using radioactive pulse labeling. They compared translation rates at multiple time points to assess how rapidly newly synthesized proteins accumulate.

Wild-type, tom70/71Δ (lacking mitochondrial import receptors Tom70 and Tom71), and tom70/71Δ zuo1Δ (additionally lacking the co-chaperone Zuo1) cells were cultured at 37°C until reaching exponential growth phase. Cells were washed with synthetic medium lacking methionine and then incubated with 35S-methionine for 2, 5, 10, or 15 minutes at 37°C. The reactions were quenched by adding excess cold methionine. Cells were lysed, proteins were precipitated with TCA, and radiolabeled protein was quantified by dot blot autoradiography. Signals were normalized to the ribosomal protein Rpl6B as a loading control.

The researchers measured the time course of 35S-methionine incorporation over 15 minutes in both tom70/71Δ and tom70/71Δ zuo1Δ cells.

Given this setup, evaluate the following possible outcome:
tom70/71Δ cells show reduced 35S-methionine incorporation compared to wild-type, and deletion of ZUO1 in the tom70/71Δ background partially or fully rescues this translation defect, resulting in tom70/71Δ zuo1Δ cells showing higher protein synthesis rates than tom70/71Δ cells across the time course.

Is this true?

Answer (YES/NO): YES